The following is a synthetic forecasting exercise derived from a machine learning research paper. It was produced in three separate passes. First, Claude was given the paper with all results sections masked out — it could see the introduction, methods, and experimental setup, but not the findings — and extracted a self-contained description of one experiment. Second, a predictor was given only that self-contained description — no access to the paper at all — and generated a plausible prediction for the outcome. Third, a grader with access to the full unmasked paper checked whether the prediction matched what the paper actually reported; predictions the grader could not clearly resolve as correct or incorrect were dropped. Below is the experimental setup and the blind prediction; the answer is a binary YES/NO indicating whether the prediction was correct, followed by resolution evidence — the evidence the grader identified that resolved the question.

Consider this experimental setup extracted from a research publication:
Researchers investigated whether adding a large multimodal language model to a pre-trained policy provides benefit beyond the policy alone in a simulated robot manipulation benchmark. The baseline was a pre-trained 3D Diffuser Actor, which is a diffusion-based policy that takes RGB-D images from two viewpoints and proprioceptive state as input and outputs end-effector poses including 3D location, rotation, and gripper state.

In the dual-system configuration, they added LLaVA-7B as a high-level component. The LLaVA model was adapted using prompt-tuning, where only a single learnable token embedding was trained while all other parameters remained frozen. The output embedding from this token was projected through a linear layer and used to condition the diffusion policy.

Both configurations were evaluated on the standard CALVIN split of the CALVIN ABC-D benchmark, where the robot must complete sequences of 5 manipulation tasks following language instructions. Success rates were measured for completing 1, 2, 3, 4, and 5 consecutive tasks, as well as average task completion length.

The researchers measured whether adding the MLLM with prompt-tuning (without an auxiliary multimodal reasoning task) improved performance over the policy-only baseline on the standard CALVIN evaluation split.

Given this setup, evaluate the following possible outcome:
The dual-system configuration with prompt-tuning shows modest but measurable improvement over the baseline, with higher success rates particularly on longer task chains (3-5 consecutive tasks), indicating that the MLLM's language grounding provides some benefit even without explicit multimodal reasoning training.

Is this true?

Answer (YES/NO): NO